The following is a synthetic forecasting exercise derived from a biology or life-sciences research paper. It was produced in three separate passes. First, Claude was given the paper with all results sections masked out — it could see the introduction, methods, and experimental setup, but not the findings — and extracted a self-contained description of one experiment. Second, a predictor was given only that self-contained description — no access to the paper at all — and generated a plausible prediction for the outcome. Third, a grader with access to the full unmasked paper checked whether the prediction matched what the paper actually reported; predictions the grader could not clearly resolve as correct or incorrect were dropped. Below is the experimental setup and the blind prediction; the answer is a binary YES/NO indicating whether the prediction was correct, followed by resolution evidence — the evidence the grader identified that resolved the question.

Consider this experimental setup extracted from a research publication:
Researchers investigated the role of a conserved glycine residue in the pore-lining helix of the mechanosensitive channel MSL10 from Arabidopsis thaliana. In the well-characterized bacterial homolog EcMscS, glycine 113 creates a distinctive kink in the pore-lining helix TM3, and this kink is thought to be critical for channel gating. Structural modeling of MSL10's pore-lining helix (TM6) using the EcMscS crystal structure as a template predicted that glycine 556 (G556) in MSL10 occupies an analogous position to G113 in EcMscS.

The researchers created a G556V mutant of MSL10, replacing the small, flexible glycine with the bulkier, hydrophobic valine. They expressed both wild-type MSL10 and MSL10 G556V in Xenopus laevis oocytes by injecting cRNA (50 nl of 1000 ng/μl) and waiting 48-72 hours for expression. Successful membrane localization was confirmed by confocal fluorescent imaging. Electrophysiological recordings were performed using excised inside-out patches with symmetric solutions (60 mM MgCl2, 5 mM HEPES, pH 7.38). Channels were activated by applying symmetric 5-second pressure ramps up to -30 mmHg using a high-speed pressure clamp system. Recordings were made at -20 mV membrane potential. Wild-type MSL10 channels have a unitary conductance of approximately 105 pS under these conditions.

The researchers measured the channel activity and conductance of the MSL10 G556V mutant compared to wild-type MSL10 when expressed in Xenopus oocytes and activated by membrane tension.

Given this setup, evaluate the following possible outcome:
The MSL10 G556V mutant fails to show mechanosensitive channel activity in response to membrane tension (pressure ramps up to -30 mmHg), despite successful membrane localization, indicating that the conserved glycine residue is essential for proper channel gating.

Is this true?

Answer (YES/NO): YES